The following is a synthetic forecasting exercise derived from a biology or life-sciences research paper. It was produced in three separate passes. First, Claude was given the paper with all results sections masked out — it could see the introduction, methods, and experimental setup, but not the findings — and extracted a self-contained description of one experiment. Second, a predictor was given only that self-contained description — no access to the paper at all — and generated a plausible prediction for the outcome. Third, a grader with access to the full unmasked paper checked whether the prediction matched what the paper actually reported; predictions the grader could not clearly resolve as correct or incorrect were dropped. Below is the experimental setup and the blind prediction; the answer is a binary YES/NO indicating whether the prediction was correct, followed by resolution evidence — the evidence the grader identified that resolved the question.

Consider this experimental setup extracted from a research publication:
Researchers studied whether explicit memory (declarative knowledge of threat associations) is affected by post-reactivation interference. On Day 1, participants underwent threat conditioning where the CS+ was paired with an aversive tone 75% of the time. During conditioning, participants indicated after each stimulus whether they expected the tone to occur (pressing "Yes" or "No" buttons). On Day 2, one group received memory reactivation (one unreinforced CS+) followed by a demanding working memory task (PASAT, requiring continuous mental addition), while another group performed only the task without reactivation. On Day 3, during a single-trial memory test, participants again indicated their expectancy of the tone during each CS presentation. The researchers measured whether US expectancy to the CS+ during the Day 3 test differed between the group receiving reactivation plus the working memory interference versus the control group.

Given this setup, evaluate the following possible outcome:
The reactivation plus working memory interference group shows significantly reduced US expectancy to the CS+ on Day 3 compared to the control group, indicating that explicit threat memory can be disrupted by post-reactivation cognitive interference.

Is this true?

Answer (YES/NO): NO